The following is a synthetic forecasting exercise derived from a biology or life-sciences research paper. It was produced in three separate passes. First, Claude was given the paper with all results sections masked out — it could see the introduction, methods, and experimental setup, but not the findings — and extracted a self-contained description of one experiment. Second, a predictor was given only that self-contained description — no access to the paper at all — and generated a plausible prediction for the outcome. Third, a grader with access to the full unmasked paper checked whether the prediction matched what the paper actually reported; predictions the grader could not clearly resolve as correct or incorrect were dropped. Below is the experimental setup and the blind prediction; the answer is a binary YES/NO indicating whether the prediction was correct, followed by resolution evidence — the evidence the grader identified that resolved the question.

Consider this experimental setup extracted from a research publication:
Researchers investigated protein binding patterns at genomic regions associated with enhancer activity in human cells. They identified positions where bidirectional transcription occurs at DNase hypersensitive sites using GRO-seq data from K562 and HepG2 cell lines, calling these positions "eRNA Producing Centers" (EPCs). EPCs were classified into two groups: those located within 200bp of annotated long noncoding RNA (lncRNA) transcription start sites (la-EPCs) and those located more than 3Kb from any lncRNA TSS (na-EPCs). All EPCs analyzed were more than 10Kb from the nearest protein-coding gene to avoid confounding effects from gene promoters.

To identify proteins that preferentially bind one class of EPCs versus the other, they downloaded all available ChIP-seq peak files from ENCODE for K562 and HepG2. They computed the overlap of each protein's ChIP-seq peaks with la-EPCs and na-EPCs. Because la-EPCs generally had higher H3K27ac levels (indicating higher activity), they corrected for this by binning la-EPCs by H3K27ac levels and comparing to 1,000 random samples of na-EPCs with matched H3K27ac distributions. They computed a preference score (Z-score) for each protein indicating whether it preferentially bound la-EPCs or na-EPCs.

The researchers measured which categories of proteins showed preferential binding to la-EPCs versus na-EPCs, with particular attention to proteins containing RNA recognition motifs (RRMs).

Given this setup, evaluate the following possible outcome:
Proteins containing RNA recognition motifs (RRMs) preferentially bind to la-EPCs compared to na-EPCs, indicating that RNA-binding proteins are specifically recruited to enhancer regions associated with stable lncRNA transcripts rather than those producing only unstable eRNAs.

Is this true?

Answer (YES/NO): YES